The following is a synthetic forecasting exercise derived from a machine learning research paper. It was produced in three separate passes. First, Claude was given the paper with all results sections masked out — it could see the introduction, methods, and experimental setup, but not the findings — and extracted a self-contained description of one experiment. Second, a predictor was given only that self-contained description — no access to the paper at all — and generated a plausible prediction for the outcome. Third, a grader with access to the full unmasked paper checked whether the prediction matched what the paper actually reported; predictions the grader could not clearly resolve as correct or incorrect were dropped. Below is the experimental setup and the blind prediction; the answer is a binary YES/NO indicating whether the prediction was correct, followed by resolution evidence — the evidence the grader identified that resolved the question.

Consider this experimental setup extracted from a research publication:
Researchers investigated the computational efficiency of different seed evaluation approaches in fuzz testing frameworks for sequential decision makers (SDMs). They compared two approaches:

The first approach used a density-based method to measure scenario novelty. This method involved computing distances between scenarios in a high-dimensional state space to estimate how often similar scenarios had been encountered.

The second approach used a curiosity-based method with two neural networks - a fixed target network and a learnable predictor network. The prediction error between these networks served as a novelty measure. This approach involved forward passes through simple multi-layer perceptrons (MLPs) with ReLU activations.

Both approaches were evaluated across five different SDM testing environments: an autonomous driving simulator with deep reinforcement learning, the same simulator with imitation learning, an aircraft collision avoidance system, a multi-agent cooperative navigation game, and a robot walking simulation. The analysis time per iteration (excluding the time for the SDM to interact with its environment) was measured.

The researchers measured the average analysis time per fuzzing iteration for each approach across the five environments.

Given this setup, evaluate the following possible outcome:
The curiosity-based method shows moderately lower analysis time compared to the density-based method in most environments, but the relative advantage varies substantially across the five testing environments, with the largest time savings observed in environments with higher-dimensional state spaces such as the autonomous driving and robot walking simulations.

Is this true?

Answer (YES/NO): NO